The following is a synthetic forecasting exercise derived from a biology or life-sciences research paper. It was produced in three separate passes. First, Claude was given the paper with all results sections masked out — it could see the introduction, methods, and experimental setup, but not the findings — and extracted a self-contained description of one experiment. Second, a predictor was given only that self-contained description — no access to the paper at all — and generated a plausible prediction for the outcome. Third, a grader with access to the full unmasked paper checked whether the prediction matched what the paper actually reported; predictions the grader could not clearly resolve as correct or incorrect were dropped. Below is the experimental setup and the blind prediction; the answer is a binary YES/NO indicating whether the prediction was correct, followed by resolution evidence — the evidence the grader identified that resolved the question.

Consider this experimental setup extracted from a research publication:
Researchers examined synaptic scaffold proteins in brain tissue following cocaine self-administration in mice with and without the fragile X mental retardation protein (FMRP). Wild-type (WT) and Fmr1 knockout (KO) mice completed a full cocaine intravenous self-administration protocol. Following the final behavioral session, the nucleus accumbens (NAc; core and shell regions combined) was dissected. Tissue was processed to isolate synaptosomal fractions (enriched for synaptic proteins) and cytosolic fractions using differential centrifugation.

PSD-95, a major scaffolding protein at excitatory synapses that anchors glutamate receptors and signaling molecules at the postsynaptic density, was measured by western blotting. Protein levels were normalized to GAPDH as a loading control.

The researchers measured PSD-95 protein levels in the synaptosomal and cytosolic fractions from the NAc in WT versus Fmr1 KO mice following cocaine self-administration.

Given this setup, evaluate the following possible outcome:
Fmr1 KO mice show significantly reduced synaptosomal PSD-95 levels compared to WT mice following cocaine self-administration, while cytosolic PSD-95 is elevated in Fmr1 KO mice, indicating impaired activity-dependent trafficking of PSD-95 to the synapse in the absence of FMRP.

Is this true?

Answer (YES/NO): NO